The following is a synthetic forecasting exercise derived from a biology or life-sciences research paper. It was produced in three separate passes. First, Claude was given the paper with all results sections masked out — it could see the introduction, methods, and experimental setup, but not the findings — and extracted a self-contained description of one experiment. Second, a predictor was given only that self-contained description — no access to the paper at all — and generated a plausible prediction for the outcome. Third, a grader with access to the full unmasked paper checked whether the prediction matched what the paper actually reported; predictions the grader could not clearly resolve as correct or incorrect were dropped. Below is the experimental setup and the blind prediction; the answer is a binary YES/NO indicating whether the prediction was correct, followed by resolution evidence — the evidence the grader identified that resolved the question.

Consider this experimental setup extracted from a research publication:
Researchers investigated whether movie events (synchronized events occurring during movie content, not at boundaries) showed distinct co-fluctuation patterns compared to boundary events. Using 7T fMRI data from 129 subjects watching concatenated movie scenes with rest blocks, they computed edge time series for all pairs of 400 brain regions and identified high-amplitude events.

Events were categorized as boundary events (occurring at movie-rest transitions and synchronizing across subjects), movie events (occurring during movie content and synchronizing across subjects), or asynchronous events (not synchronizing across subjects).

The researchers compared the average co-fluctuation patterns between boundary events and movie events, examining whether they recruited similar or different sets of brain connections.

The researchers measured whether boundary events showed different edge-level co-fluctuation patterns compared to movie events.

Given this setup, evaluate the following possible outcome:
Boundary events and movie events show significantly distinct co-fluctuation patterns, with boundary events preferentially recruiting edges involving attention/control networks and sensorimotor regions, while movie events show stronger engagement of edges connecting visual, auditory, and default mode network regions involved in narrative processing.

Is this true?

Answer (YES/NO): NO